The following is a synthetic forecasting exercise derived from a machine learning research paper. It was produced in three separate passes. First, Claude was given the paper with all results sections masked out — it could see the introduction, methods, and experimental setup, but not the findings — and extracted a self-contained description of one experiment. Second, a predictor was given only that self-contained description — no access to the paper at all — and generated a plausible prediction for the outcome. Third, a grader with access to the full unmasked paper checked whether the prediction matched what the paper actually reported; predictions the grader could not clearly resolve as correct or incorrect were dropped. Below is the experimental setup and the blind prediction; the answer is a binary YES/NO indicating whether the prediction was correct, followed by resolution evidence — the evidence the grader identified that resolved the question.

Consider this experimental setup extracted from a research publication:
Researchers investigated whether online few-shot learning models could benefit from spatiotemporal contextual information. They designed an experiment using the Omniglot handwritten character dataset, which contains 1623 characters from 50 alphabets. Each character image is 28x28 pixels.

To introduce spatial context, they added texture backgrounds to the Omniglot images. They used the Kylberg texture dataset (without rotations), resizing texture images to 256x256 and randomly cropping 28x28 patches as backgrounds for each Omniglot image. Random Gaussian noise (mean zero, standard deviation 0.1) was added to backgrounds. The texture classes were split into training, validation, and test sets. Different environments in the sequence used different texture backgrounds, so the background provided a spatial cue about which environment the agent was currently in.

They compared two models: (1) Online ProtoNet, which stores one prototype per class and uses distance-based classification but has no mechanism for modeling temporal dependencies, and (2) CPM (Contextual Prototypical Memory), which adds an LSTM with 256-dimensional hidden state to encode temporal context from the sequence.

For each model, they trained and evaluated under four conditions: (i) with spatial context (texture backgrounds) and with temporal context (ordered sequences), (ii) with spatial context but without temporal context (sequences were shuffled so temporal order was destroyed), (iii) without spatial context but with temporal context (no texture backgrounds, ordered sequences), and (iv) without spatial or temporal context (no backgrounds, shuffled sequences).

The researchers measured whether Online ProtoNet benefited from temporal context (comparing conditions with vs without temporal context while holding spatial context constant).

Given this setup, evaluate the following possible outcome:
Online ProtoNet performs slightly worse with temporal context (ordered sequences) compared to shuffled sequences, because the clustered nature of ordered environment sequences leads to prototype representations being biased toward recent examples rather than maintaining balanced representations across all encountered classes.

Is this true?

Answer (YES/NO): NO